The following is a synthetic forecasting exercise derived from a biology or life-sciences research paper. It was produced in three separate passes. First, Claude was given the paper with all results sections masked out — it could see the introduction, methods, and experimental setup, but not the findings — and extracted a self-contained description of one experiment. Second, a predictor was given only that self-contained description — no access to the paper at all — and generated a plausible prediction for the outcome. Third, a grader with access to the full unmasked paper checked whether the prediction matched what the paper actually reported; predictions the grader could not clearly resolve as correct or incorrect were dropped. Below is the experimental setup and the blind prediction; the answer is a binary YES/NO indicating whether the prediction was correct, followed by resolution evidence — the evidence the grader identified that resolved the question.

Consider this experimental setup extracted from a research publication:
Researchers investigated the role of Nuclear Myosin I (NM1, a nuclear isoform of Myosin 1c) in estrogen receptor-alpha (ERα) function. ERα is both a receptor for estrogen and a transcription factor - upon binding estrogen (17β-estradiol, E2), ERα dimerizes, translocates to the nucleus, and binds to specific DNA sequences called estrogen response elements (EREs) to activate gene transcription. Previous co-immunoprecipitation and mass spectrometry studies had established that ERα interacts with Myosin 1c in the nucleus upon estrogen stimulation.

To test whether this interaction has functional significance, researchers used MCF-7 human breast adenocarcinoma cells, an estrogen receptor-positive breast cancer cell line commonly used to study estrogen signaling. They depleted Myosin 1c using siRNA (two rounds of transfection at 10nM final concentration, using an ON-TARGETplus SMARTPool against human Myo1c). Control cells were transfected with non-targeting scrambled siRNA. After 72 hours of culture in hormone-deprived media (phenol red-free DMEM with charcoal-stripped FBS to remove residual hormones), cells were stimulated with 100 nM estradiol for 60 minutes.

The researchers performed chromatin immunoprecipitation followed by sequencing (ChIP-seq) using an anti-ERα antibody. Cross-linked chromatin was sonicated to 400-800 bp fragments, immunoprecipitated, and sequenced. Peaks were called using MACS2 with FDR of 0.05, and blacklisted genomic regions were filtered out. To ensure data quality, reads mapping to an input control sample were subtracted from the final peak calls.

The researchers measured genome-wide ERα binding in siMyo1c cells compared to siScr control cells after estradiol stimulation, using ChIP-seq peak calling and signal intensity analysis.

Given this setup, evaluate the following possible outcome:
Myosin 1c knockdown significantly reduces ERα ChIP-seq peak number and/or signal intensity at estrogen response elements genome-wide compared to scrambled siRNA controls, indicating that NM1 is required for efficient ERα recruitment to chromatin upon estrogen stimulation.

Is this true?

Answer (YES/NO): YES